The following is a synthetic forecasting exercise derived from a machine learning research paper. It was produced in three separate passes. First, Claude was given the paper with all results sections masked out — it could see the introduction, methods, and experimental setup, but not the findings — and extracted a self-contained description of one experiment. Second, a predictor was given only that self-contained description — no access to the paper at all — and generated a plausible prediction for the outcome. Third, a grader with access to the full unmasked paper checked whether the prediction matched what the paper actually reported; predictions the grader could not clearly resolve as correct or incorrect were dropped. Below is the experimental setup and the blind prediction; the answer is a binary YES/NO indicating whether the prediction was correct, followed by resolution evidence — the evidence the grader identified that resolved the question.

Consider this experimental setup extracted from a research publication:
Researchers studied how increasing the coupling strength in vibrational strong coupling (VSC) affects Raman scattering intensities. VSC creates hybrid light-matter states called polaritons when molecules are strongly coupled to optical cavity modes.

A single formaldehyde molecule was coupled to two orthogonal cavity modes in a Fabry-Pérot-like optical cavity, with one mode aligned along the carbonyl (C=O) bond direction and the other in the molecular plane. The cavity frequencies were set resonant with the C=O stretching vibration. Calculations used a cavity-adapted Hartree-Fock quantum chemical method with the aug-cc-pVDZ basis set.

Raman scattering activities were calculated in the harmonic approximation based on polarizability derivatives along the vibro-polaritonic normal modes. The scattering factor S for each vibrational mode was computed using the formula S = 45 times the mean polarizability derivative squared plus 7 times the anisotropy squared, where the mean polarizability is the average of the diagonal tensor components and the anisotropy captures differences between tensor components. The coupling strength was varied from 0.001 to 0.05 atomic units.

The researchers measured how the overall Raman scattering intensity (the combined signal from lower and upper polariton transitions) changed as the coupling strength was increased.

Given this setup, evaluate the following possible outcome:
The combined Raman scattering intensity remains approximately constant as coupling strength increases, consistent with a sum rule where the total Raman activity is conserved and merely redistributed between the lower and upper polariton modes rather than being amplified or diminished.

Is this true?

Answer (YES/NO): NO